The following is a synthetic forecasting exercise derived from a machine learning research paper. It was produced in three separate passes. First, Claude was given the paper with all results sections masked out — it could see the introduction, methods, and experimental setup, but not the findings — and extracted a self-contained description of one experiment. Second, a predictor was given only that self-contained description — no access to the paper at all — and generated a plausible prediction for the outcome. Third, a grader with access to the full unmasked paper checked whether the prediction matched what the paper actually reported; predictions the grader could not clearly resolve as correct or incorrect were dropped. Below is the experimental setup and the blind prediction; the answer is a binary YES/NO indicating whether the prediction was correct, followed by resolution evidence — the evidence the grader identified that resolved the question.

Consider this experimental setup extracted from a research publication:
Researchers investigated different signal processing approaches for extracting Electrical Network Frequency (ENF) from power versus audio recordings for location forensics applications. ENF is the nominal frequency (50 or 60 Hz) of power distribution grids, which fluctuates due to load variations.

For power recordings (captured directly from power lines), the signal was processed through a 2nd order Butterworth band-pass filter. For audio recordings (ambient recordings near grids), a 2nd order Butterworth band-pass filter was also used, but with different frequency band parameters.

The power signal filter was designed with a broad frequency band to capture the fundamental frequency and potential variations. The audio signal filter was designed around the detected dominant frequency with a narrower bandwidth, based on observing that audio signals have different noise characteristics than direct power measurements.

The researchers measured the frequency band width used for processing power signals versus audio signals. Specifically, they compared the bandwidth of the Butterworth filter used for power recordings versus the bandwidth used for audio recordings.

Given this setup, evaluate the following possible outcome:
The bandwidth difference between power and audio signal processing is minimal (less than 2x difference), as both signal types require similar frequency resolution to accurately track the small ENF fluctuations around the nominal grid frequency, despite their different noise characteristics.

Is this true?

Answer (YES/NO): NO